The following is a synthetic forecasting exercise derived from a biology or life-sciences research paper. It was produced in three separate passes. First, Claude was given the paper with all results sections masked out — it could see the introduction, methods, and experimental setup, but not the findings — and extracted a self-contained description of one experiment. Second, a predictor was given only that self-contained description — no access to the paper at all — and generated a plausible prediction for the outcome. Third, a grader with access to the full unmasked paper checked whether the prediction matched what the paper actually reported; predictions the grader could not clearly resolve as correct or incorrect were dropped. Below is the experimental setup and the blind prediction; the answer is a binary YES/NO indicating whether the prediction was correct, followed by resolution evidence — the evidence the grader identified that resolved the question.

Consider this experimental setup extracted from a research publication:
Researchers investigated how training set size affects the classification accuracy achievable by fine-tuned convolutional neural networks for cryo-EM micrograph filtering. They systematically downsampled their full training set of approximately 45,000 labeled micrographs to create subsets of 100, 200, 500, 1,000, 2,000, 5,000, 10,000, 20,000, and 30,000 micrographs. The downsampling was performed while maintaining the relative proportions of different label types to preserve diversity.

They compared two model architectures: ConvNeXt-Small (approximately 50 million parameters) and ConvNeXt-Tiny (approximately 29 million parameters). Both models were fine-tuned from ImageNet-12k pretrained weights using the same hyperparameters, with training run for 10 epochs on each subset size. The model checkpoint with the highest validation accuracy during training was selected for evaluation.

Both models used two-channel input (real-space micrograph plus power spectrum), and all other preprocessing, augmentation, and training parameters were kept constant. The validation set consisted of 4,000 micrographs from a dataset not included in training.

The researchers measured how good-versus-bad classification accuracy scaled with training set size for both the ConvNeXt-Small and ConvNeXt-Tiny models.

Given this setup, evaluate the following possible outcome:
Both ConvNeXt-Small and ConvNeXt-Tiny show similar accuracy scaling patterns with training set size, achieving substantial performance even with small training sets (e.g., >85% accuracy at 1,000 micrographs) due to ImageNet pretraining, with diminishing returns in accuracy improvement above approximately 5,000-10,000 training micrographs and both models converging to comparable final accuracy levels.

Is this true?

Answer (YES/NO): YES